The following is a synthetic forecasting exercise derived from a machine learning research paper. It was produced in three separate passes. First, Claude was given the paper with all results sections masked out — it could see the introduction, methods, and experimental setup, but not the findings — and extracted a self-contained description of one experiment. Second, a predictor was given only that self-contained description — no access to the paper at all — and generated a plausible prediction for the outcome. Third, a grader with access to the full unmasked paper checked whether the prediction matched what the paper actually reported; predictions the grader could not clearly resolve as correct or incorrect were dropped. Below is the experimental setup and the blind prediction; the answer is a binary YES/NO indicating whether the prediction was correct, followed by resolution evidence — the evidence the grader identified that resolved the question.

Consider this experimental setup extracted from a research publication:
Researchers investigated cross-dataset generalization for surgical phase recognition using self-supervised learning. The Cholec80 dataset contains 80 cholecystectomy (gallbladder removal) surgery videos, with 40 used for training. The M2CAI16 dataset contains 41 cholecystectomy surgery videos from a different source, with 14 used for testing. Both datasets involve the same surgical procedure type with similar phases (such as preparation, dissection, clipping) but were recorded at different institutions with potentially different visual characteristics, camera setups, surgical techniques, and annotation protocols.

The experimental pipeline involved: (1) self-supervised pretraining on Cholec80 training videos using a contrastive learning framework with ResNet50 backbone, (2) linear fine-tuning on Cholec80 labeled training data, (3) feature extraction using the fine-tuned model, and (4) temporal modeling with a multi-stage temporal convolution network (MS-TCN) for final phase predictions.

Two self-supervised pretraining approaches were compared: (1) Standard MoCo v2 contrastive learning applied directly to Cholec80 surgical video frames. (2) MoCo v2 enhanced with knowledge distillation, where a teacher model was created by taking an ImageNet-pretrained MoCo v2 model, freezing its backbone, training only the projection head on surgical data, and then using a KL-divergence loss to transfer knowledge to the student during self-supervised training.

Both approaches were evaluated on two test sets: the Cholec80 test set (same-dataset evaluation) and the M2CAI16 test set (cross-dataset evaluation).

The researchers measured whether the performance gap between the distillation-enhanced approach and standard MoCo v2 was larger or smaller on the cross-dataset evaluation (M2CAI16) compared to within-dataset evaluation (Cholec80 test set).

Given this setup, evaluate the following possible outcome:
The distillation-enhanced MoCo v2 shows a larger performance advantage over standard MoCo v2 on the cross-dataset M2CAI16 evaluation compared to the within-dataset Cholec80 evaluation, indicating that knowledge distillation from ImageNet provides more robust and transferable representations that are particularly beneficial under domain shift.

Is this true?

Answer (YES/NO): YES